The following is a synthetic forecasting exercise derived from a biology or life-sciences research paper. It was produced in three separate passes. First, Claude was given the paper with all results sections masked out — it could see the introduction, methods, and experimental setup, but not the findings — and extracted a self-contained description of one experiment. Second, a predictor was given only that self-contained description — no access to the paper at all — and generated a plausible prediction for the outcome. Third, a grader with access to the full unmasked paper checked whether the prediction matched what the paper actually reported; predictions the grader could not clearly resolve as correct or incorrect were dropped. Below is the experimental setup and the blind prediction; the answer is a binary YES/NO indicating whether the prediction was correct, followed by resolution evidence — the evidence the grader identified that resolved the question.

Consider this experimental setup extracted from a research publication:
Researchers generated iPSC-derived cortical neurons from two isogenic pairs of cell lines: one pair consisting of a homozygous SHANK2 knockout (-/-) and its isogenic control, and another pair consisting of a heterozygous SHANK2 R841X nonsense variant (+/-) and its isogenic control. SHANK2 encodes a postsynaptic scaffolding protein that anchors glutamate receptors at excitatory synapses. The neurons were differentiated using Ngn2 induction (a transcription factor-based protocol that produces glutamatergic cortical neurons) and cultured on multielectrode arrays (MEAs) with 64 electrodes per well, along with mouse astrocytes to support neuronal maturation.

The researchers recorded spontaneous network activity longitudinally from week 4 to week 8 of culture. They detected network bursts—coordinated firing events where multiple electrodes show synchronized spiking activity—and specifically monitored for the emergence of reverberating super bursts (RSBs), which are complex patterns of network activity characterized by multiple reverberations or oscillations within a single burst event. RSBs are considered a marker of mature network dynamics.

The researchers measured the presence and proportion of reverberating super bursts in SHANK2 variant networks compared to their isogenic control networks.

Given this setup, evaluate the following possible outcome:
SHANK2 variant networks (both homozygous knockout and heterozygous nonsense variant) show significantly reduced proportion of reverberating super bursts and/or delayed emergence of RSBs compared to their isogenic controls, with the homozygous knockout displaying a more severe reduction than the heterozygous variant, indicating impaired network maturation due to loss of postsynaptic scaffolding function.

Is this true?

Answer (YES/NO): NO